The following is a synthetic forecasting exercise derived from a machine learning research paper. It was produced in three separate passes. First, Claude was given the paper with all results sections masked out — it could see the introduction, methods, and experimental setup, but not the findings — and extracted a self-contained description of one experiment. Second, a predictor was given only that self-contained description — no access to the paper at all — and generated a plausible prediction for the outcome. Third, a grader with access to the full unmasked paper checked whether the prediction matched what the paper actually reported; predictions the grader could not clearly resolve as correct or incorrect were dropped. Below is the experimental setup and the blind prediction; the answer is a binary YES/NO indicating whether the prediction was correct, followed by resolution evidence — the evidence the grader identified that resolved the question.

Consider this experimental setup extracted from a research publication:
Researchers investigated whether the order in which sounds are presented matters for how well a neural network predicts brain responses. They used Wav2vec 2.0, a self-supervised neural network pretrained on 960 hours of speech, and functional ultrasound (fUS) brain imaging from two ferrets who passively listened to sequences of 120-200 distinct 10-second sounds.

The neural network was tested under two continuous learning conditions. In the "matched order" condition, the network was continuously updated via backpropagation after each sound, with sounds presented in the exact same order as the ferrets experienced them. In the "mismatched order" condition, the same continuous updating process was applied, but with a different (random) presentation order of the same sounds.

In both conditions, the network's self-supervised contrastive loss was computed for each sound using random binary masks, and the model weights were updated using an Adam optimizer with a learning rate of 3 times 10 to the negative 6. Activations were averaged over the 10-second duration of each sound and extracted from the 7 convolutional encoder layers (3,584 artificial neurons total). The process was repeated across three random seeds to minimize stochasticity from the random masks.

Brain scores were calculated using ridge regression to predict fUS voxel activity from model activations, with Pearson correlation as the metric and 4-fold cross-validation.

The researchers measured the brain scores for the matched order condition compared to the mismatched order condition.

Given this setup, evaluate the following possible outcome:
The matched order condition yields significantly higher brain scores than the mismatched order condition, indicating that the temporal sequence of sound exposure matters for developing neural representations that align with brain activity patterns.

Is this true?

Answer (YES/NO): YES